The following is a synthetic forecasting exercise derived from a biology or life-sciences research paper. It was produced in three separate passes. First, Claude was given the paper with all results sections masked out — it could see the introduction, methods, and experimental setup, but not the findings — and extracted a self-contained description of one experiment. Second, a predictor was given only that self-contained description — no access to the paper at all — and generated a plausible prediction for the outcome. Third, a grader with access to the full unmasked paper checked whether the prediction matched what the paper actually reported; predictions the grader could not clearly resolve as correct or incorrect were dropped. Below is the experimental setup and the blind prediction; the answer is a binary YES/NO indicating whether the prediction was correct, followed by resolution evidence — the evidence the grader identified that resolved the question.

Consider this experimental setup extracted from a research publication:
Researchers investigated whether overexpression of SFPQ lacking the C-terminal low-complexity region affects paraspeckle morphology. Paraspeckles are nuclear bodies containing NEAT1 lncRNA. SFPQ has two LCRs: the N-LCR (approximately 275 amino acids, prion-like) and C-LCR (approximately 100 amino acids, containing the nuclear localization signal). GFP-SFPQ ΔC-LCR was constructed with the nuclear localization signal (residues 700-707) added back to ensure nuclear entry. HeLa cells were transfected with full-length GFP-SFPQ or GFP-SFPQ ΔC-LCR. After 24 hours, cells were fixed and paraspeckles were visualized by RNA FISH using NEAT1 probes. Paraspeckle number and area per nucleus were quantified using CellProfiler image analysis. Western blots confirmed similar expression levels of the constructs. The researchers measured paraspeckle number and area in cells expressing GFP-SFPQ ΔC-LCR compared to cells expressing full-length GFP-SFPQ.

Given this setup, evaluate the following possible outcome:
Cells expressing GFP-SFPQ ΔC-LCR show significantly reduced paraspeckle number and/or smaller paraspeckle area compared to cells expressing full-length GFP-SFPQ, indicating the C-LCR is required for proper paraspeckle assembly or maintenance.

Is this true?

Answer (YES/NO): YES